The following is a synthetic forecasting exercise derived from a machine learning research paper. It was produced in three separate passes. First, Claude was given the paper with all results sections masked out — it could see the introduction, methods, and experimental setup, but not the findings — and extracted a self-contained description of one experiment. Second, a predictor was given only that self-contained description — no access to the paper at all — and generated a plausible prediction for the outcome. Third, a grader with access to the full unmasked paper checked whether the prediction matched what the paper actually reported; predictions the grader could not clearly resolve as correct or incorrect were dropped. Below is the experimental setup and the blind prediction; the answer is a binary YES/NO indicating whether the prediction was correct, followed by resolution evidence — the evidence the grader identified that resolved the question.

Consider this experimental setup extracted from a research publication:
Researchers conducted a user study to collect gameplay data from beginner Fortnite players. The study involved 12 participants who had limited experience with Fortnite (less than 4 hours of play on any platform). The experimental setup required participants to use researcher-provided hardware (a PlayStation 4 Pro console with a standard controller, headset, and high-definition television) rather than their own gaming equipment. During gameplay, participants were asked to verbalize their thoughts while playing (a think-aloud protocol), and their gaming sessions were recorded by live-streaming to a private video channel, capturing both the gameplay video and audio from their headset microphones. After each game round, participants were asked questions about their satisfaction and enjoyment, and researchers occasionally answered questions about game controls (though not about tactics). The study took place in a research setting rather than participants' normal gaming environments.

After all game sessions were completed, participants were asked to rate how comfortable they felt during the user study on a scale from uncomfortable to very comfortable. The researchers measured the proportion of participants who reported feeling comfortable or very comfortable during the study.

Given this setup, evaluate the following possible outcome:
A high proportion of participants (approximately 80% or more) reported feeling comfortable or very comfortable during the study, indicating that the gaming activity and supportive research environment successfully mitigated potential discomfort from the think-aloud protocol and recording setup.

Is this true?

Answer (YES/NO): YES